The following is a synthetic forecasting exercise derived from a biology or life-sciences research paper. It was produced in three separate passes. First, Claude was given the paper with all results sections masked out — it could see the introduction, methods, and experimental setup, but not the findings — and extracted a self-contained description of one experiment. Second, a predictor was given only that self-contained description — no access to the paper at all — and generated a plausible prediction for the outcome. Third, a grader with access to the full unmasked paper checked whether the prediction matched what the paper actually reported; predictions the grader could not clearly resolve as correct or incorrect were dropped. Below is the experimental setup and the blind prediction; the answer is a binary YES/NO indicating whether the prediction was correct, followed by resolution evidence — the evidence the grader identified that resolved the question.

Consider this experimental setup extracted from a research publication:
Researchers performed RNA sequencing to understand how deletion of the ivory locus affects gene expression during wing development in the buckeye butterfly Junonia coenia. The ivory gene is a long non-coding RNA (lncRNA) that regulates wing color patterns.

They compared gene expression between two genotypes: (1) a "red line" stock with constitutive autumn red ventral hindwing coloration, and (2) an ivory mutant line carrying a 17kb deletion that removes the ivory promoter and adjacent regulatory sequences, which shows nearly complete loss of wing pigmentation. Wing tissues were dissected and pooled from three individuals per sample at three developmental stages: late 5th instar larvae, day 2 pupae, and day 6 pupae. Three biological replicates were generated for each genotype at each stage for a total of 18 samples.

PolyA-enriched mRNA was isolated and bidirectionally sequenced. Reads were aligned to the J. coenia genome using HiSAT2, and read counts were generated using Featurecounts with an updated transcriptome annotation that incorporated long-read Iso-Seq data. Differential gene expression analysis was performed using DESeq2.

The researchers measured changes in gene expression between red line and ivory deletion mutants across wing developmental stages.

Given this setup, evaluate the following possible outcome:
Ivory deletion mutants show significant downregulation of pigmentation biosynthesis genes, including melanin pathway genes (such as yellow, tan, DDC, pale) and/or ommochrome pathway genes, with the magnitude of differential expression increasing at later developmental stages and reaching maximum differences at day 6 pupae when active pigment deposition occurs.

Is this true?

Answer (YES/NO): NO